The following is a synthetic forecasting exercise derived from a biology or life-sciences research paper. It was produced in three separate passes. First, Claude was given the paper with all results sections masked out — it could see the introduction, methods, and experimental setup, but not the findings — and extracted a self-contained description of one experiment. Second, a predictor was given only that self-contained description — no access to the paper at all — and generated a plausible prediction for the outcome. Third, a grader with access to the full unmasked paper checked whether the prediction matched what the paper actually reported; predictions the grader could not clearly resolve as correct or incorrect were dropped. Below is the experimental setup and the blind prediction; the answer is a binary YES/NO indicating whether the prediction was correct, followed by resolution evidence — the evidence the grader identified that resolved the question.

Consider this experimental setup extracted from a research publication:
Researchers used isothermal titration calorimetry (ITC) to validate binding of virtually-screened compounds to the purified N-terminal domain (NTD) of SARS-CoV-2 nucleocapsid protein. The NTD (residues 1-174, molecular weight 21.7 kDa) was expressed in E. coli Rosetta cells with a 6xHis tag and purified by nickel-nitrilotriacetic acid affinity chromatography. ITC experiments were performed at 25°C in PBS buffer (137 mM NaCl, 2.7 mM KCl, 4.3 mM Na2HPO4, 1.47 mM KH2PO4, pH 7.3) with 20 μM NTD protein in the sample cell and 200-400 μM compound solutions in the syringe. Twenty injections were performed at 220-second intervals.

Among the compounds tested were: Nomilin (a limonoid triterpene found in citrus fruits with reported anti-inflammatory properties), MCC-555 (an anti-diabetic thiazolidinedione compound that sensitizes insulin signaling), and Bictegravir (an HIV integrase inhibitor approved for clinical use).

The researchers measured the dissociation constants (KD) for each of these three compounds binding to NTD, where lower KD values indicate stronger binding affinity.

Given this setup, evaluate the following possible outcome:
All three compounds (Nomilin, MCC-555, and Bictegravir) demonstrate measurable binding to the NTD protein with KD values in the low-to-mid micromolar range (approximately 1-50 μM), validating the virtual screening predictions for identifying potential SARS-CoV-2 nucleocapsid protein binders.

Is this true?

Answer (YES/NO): NO